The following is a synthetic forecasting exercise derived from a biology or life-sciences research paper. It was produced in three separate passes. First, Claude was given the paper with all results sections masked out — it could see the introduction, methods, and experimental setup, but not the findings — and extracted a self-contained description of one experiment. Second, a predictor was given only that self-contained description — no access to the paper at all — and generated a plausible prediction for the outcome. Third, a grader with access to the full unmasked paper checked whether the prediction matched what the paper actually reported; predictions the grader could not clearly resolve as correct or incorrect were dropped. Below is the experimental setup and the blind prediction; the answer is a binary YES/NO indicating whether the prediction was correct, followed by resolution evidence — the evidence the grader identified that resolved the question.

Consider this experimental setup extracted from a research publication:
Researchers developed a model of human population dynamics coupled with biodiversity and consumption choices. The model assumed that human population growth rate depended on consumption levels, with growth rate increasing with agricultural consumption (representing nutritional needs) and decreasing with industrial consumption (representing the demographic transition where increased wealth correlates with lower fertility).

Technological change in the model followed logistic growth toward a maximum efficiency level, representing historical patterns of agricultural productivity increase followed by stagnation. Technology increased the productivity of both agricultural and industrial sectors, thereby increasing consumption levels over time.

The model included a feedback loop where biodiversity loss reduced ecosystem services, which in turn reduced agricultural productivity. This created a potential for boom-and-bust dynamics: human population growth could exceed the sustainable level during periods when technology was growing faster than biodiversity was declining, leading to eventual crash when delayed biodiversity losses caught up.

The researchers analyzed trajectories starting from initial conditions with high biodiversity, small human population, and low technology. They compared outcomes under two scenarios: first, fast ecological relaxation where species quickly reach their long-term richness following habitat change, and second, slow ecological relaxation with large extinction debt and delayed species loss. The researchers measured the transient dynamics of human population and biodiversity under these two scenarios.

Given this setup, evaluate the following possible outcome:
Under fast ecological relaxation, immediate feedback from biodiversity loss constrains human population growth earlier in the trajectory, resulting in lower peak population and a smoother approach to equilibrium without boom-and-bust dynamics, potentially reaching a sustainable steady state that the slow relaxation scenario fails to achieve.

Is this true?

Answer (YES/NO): YES